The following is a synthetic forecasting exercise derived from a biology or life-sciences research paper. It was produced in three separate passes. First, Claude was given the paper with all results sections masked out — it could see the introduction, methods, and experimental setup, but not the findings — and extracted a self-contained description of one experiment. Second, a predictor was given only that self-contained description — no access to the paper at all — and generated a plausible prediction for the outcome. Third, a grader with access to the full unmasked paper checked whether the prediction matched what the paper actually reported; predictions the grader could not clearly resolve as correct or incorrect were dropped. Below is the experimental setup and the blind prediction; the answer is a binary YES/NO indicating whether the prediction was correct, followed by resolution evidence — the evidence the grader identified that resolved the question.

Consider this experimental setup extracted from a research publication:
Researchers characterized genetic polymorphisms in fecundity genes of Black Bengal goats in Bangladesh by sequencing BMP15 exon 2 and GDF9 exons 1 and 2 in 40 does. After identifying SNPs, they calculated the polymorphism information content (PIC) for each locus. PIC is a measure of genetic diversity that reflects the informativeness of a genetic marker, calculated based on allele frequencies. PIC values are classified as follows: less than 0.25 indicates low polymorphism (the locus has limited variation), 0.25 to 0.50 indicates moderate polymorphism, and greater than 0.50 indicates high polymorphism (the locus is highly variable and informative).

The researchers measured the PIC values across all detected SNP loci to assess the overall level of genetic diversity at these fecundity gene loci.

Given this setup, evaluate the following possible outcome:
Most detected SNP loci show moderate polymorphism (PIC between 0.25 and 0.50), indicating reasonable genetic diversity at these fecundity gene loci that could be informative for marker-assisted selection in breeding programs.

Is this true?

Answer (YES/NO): YES